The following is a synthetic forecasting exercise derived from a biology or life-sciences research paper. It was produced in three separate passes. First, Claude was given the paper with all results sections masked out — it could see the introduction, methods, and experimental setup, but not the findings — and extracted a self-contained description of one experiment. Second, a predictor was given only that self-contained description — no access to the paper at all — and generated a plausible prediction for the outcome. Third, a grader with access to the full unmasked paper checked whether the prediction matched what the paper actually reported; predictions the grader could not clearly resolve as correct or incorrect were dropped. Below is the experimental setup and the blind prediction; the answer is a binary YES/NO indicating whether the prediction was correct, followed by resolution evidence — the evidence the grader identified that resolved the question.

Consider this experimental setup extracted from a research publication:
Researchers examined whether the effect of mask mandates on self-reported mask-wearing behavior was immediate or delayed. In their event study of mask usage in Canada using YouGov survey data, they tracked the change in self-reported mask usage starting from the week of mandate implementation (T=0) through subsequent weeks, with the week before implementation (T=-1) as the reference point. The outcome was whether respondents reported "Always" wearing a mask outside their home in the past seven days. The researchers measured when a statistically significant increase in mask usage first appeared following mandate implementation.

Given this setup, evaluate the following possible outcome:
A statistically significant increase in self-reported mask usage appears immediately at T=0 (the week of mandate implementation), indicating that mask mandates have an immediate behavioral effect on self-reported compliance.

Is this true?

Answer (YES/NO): YES